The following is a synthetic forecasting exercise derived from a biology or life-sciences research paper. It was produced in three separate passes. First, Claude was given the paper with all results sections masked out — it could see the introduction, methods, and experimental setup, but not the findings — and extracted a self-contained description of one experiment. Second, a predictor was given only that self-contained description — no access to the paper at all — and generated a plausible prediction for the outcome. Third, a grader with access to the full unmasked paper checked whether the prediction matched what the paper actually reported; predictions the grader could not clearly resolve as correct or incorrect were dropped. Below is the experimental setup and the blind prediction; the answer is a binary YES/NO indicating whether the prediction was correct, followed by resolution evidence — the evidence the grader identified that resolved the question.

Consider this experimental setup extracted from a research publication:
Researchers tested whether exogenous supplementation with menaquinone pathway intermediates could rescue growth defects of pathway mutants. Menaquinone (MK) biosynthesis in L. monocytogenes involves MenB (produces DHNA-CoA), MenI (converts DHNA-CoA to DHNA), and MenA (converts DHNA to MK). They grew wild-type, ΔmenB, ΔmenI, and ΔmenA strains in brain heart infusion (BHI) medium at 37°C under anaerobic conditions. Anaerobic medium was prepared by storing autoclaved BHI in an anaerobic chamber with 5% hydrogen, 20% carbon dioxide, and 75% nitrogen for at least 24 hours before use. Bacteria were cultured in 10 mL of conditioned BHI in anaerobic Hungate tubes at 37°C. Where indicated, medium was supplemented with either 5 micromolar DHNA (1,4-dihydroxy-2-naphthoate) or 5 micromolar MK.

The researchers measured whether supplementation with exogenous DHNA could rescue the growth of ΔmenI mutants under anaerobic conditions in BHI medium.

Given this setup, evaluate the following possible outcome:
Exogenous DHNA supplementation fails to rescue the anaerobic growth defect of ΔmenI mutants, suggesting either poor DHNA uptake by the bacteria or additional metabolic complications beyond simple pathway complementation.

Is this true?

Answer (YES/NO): NO